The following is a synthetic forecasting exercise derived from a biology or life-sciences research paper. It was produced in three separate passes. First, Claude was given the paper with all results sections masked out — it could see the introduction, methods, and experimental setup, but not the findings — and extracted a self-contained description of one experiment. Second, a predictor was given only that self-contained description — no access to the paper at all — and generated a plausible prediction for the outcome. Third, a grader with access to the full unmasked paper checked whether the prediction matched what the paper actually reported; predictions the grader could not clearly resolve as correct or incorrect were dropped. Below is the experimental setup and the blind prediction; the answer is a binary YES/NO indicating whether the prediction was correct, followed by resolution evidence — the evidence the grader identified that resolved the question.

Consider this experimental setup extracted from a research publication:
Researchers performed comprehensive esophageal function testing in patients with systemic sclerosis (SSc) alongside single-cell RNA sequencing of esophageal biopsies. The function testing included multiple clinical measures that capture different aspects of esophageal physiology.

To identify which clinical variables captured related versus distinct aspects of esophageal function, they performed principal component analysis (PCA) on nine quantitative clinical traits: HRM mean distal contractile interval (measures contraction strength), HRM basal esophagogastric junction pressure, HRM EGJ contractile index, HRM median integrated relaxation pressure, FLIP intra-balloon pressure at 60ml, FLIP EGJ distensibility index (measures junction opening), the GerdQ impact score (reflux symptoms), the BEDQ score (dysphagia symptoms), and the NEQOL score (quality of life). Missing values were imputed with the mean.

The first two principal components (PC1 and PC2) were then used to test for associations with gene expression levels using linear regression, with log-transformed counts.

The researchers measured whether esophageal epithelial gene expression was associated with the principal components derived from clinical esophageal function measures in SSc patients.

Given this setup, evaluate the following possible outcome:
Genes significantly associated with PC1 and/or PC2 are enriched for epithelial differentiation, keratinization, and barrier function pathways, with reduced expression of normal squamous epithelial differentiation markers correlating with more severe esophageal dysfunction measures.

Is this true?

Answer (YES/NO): NO